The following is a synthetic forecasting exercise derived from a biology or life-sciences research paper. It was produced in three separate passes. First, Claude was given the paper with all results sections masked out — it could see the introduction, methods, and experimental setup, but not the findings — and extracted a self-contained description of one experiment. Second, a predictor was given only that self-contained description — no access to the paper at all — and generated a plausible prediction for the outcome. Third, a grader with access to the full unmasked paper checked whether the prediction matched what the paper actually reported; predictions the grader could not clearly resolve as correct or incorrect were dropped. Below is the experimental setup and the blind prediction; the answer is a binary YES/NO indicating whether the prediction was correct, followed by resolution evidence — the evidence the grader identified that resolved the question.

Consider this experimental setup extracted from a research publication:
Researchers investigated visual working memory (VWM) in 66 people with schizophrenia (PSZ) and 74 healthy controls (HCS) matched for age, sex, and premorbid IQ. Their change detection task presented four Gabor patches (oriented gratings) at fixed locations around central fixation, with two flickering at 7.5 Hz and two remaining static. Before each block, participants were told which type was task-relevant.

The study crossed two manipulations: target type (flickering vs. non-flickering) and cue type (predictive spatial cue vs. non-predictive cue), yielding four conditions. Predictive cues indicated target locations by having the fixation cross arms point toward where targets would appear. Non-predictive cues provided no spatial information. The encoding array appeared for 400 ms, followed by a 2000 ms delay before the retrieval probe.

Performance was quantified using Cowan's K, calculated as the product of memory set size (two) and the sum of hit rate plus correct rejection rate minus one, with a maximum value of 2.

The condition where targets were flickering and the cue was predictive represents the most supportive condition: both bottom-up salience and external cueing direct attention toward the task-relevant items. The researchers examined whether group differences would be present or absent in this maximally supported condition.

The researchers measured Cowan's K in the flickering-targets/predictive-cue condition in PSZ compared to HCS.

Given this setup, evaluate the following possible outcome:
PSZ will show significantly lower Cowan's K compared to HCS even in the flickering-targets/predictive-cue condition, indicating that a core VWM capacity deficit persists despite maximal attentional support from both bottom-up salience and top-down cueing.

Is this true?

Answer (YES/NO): YES